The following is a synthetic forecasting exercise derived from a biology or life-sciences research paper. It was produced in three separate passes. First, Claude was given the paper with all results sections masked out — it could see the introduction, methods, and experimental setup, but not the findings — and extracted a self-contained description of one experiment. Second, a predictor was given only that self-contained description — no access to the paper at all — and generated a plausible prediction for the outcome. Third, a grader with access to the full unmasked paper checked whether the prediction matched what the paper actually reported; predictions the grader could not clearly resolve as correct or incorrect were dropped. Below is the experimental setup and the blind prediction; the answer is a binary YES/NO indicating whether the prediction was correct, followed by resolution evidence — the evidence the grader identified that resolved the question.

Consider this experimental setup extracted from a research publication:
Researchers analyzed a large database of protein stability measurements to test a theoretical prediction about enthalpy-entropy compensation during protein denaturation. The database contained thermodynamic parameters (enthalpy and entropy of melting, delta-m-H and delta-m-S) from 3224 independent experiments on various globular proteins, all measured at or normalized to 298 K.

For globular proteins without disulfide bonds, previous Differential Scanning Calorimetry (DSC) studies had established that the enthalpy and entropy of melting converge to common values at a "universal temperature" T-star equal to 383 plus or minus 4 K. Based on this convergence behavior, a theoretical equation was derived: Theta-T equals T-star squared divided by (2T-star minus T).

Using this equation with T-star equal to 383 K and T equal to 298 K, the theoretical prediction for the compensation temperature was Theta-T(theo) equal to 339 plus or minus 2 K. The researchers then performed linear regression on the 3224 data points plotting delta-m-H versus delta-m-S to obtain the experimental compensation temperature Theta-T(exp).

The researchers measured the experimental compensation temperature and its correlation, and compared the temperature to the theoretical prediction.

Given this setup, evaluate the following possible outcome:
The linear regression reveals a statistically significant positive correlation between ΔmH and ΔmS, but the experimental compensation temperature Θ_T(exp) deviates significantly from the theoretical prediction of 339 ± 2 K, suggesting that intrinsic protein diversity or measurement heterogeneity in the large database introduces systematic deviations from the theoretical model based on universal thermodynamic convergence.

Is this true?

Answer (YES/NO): NO